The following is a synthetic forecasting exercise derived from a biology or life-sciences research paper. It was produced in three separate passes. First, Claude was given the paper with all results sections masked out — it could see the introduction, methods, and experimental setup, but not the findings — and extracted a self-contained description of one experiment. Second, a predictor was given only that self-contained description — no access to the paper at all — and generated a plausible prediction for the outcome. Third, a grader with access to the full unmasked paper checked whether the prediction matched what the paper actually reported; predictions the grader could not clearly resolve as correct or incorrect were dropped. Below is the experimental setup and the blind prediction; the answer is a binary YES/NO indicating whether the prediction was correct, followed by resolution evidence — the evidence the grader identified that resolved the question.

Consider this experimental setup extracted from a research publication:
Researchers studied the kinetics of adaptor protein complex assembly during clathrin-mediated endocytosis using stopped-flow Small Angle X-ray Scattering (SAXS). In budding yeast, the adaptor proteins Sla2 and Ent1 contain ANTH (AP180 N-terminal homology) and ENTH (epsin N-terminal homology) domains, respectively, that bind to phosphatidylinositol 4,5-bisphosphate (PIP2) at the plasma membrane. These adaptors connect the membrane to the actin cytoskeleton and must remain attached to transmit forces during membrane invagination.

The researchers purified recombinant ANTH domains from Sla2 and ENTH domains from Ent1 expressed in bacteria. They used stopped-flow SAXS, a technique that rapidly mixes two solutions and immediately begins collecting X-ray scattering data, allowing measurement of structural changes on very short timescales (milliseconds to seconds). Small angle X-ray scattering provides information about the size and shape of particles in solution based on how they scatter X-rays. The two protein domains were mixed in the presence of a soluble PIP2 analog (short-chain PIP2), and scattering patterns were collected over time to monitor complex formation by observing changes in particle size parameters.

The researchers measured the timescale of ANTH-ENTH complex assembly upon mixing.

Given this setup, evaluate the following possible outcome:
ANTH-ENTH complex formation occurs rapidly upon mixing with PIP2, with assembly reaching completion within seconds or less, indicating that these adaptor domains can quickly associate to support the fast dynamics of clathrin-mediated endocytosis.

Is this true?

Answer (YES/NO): YES